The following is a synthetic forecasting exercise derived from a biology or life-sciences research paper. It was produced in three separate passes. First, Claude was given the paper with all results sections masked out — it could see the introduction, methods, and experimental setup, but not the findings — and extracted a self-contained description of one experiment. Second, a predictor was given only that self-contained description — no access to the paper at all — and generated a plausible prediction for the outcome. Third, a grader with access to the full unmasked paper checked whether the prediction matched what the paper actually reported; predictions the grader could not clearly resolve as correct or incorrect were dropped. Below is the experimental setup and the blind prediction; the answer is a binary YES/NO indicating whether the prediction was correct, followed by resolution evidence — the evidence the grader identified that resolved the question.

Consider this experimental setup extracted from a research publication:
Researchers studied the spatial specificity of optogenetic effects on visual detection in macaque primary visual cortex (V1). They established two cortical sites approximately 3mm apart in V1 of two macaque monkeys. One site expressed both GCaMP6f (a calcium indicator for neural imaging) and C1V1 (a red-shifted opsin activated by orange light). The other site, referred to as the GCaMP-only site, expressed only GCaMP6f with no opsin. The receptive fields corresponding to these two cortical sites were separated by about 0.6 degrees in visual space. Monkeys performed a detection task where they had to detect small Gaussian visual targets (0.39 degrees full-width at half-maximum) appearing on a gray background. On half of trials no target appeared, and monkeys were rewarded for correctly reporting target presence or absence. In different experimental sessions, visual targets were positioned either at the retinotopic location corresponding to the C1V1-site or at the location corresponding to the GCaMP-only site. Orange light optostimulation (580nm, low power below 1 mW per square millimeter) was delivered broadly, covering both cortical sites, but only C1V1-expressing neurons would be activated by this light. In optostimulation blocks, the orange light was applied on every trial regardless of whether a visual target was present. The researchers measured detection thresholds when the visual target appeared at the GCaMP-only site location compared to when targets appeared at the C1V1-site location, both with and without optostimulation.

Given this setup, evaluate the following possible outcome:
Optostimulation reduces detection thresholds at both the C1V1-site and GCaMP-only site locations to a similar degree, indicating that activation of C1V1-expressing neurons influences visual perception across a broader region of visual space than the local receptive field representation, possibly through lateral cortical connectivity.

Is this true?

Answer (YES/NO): NO